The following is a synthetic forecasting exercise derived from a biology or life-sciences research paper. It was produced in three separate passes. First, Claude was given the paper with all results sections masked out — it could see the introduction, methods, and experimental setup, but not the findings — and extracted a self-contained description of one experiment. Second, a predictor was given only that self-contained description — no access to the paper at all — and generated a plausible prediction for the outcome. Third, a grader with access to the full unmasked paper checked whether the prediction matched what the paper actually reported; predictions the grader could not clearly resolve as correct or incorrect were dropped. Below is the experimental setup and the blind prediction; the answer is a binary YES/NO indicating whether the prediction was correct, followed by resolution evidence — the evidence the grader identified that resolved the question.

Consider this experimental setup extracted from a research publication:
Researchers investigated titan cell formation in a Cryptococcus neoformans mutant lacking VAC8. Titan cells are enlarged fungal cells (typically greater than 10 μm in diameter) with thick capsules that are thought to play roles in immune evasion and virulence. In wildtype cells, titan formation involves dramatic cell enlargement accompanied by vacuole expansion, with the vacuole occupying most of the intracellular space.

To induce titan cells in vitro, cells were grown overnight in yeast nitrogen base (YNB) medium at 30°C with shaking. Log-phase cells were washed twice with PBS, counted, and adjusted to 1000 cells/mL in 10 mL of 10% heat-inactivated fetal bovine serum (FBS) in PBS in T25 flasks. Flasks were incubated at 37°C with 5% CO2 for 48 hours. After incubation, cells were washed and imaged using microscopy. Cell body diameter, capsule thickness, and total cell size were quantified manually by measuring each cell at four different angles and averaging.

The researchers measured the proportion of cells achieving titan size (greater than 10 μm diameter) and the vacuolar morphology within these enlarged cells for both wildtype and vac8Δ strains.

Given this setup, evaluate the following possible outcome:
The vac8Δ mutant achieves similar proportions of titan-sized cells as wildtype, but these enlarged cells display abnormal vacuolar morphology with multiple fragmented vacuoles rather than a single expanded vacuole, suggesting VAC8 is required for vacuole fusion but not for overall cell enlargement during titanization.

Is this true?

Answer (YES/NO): NO